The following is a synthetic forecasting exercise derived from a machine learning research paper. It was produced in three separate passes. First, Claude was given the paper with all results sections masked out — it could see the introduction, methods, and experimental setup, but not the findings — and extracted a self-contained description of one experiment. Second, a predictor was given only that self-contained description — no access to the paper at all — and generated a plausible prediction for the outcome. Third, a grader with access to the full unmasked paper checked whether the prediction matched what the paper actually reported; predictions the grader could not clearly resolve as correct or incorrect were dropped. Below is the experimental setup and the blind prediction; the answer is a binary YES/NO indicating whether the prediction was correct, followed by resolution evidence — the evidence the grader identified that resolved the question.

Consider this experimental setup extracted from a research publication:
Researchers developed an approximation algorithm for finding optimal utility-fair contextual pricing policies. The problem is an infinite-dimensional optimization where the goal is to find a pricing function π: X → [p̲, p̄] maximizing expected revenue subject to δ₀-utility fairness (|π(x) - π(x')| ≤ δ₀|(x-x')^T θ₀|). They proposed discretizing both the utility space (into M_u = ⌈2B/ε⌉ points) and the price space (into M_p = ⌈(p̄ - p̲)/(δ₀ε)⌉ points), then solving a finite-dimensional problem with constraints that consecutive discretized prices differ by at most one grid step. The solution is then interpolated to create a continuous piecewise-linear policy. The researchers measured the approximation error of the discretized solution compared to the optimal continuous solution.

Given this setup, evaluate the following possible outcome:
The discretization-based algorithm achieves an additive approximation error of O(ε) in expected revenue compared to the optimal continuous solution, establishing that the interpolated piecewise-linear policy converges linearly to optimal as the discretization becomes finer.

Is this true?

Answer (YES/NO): YES